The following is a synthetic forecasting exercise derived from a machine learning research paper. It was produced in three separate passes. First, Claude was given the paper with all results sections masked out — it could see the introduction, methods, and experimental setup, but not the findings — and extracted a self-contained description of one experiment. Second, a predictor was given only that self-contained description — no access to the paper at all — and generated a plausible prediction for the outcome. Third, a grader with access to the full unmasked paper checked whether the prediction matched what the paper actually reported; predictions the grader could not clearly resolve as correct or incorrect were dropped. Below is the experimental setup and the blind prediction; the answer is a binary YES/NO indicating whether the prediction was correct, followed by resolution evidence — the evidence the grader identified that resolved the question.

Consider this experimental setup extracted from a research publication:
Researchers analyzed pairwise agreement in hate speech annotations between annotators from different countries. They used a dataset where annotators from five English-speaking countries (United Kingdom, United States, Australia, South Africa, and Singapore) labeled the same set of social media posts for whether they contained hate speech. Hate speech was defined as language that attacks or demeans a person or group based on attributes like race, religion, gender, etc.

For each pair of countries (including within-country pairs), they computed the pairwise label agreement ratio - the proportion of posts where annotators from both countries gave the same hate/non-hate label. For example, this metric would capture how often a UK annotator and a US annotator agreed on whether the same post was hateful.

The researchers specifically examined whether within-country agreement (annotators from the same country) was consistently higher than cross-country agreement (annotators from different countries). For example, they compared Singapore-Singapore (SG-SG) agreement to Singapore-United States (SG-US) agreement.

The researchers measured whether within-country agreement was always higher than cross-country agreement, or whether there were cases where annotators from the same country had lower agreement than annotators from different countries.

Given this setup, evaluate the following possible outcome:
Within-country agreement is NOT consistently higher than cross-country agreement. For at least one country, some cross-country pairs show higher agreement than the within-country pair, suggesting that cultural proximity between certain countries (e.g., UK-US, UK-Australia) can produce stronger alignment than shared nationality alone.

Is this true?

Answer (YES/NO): YES